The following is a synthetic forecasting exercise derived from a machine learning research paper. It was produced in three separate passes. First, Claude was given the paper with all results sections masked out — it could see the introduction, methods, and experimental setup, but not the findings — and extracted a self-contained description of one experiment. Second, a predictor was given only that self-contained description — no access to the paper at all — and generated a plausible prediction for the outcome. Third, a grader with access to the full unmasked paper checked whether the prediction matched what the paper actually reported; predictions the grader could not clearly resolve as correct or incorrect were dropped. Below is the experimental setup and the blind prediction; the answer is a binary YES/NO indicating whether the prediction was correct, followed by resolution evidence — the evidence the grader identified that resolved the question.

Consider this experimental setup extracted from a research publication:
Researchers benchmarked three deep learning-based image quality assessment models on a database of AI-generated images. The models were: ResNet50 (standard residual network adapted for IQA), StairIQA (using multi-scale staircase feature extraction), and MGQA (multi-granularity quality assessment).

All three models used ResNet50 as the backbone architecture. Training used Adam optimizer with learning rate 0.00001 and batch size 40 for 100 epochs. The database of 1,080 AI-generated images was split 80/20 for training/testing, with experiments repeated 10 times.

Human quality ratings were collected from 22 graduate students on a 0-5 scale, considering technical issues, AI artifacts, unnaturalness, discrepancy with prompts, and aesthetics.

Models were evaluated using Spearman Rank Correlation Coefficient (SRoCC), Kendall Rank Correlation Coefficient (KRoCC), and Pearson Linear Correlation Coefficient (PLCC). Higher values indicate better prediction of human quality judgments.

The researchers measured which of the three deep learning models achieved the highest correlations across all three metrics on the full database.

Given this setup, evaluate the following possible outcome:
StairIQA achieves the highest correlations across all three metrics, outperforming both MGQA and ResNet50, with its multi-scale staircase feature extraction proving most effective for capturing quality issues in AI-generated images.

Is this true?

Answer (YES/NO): NO